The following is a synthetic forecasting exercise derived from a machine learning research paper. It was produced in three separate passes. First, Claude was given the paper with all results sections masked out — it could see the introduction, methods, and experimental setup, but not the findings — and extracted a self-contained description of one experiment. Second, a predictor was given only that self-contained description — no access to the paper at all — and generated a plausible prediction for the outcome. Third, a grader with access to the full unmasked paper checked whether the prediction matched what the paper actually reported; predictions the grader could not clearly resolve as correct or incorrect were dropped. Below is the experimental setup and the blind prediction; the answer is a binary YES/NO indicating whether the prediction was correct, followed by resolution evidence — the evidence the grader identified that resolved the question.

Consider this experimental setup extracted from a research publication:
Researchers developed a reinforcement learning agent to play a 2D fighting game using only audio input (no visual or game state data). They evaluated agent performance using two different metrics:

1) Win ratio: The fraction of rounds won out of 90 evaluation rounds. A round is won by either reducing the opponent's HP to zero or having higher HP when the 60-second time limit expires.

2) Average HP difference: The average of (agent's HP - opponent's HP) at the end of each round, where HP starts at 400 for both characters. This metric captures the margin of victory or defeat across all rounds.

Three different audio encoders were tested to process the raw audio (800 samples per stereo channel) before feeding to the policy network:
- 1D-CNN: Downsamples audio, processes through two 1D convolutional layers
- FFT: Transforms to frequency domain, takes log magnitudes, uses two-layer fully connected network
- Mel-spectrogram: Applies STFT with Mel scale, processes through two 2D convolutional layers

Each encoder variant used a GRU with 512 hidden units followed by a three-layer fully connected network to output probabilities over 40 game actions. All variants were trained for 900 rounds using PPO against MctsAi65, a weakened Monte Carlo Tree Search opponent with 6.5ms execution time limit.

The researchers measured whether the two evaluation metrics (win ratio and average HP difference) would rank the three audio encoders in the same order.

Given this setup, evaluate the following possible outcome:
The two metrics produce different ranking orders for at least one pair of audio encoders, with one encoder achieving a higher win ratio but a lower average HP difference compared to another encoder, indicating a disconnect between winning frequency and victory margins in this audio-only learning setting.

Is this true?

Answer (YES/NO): YES